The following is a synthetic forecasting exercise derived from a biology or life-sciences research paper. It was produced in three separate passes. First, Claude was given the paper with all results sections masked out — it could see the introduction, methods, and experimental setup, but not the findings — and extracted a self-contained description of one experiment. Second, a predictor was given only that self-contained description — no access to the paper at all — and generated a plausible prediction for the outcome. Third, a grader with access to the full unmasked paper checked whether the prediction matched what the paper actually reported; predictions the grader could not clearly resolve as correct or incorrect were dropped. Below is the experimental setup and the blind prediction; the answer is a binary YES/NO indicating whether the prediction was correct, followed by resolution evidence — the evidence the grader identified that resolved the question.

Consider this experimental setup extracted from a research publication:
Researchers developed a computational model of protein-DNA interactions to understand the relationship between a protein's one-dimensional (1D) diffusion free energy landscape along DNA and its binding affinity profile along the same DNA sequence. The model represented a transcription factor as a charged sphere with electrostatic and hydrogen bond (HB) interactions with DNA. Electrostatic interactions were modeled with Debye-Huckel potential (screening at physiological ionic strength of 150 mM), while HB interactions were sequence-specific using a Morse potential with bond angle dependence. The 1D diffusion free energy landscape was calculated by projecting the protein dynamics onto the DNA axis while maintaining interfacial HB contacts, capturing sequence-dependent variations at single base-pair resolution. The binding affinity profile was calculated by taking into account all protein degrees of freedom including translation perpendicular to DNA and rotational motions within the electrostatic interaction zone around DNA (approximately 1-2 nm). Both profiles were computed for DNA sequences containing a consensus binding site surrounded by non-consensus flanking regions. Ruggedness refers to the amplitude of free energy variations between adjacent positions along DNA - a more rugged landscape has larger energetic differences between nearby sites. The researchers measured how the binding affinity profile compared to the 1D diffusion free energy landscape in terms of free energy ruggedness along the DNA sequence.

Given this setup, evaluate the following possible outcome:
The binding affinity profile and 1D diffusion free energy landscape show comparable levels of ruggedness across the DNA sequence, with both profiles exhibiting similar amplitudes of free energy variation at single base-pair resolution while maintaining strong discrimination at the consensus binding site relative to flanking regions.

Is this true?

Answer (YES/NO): NO